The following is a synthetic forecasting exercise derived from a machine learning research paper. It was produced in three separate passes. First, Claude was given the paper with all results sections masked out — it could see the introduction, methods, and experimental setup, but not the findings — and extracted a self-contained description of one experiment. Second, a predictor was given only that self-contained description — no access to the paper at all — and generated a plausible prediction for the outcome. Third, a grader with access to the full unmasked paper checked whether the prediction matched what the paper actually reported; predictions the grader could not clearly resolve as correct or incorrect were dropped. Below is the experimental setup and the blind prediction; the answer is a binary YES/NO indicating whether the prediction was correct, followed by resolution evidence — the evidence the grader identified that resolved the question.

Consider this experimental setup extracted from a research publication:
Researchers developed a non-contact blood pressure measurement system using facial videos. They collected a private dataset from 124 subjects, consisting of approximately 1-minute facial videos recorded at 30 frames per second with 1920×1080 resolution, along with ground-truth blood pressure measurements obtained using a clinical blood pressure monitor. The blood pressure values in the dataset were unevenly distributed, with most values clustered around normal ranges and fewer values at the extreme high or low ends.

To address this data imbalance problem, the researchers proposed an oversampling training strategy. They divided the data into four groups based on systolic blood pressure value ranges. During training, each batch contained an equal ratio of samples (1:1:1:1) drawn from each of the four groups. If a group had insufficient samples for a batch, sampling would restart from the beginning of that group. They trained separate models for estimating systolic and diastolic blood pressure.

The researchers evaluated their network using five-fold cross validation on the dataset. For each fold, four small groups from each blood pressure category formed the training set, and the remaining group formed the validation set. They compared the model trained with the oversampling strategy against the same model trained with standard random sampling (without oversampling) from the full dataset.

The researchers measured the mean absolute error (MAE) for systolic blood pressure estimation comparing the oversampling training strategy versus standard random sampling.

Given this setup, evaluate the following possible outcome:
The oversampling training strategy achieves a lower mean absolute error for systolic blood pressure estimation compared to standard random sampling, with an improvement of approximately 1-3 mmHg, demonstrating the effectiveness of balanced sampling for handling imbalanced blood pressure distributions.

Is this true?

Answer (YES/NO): NO